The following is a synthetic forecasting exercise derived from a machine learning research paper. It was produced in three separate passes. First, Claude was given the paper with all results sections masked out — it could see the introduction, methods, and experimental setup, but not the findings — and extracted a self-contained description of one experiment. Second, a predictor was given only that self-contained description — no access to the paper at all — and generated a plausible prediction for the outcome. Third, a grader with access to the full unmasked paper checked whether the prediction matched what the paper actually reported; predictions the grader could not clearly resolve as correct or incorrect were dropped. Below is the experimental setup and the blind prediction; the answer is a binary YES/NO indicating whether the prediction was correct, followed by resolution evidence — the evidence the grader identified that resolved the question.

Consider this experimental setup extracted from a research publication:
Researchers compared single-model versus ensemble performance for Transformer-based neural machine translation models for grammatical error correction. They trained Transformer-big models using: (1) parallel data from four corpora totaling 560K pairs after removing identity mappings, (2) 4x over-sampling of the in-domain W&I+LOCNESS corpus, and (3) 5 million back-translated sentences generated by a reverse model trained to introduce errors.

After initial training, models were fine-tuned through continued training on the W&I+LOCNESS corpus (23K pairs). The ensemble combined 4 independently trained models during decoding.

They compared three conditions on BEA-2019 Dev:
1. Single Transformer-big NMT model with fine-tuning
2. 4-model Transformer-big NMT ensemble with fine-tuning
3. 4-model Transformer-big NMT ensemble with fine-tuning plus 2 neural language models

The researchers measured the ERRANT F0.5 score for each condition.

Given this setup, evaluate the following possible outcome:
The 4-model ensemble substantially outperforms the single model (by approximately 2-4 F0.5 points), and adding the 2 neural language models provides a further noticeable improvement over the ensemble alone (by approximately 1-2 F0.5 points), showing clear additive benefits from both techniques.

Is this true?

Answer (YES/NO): NO